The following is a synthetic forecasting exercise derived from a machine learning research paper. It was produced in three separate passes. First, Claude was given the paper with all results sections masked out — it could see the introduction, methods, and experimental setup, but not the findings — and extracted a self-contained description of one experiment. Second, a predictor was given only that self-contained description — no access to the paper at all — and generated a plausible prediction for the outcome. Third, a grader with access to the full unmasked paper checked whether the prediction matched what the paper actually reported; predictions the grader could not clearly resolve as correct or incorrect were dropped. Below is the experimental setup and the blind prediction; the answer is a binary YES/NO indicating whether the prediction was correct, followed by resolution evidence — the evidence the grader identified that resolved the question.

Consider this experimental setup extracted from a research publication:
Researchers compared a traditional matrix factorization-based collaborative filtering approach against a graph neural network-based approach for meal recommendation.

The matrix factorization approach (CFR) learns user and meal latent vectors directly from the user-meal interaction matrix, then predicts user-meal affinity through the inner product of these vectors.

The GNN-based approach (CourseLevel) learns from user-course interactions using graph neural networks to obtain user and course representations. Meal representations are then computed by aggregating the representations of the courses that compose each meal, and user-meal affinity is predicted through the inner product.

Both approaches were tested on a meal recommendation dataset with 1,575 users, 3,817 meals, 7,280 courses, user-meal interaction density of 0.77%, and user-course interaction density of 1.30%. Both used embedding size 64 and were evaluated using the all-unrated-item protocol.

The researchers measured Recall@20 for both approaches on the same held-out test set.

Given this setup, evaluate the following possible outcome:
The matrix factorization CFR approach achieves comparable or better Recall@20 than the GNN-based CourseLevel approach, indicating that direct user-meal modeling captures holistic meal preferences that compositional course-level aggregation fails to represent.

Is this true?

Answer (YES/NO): NO